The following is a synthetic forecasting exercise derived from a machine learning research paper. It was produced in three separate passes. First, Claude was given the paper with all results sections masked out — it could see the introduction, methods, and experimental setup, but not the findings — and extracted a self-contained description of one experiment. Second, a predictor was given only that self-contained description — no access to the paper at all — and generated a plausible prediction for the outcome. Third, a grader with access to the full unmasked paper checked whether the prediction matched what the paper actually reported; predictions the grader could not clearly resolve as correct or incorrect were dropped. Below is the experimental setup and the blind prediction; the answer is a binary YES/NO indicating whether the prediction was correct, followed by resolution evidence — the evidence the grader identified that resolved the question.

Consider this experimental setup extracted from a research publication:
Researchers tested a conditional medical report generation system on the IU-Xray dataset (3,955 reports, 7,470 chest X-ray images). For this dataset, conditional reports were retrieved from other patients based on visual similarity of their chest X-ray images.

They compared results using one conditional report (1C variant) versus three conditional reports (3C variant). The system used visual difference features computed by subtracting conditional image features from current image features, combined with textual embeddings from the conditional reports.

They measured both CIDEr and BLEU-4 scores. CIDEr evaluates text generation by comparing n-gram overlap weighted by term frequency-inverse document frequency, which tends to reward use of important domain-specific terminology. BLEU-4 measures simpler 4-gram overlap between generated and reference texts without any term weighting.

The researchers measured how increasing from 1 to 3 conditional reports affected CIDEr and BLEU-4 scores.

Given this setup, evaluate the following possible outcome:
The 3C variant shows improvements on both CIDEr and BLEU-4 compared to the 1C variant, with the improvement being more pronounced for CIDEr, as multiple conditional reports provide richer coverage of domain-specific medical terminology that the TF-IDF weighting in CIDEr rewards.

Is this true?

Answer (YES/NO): NO